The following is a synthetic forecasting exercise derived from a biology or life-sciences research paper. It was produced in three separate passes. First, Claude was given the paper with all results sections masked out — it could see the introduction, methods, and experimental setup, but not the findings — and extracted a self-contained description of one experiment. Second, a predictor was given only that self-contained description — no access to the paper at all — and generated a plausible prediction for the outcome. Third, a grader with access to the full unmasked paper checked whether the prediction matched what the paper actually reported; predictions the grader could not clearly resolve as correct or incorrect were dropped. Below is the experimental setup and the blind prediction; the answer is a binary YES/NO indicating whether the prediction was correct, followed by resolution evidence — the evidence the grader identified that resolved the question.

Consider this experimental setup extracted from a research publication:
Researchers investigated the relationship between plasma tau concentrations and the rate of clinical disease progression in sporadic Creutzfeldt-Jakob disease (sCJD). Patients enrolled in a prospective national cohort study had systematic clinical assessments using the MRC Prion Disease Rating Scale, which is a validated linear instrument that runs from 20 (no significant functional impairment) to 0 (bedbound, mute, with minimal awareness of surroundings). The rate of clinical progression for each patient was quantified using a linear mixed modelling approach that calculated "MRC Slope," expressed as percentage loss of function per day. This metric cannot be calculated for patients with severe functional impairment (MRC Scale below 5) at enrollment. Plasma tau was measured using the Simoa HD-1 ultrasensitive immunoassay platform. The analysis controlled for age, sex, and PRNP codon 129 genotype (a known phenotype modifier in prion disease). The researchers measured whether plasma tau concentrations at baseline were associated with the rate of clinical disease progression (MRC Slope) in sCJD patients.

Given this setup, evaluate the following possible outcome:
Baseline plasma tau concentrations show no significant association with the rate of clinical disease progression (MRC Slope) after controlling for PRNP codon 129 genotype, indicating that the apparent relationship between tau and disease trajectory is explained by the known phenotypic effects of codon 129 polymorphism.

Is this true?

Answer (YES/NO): NO